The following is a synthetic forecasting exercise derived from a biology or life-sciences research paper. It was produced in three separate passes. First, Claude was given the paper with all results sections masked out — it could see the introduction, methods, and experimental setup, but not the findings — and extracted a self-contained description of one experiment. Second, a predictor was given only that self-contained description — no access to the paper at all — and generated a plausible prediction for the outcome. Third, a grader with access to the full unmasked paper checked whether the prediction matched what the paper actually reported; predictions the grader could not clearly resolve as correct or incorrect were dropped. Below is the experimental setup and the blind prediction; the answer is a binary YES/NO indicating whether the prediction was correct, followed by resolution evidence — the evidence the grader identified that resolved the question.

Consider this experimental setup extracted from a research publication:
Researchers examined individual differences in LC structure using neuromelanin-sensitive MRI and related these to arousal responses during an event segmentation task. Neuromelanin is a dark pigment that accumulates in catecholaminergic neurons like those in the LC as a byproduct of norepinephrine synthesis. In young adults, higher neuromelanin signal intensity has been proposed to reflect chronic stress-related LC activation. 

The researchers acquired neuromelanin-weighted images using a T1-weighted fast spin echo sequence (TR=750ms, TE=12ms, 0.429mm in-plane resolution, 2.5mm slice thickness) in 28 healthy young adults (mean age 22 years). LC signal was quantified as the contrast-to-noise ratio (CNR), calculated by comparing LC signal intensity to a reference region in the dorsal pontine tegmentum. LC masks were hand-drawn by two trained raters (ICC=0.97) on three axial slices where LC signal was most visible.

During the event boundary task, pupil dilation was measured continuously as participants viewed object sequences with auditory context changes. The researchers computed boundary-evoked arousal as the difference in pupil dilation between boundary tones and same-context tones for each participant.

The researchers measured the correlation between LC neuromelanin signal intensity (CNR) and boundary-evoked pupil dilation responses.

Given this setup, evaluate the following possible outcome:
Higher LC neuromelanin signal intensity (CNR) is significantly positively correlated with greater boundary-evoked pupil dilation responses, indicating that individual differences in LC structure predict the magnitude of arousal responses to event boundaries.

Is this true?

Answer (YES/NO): NO